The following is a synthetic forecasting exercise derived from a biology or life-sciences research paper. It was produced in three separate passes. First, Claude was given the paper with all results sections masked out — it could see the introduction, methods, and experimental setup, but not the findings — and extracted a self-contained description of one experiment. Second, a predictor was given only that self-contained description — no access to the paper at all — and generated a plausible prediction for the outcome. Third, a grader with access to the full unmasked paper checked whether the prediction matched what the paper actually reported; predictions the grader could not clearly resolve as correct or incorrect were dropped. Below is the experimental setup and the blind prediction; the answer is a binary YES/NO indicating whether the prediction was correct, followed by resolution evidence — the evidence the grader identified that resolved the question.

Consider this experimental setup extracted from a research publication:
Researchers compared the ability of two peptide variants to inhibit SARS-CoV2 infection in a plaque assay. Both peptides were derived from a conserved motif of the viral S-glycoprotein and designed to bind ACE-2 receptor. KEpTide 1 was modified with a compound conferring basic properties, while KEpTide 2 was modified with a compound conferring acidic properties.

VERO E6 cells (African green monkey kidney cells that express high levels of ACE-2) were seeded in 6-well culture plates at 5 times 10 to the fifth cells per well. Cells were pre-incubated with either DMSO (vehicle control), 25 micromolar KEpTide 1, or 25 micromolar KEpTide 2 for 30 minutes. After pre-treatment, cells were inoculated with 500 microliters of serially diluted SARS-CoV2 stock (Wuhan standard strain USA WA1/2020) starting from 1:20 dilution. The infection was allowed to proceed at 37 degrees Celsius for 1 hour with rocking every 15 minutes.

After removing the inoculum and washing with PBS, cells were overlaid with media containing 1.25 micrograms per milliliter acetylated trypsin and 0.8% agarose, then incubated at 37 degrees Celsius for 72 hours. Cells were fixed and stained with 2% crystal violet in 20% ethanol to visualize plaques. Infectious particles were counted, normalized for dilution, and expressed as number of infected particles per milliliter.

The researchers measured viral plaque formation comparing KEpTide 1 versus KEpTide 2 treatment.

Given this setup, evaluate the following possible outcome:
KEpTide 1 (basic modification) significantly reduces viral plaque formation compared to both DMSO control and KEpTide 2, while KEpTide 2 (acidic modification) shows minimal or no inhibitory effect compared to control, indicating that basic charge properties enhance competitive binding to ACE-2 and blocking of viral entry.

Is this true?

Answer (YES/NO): NO